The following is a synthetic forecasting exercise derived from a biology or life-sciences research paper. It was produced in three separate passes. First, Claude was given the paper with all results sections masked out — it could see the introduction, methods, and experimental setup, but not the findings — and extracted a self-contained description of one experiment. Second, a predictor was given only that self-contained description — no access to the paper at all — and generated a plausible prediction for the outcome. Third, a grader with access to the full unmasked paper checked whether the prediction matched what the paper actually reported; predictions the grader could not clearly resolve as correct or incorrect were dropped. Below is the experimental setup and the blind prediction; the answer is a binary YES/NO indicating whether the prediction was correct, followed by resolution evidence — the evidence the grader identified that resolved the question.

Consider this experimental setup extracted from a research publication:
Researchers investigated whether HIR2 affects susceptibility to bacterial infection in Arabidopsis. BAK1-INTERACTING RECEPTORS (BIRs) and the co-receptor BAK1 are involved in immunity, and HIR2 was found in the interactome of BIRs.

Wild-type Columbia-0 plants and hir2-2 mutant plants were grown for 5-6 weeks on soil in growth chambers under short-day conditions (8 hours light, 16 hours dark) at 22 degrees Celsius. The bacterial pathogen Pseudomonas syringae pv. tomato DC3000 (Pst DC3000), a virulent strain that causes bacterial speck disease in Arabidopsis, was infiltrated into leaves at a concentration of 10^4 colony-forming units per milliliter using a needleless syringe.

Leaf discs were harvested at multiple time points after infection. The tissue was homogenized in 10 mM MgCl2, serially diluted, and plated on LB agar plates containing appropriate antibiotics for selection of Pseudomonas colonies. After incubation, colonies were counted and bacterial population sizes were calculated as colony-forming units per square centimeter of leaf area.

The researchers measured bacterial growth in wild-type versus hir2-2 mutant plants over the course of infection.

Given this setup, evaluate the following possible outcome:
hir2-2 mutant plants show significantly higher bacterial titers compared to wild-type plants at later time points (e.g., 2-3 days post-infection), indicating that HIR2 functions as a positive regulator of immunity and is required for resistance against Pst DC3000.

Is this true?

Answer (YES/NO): YES